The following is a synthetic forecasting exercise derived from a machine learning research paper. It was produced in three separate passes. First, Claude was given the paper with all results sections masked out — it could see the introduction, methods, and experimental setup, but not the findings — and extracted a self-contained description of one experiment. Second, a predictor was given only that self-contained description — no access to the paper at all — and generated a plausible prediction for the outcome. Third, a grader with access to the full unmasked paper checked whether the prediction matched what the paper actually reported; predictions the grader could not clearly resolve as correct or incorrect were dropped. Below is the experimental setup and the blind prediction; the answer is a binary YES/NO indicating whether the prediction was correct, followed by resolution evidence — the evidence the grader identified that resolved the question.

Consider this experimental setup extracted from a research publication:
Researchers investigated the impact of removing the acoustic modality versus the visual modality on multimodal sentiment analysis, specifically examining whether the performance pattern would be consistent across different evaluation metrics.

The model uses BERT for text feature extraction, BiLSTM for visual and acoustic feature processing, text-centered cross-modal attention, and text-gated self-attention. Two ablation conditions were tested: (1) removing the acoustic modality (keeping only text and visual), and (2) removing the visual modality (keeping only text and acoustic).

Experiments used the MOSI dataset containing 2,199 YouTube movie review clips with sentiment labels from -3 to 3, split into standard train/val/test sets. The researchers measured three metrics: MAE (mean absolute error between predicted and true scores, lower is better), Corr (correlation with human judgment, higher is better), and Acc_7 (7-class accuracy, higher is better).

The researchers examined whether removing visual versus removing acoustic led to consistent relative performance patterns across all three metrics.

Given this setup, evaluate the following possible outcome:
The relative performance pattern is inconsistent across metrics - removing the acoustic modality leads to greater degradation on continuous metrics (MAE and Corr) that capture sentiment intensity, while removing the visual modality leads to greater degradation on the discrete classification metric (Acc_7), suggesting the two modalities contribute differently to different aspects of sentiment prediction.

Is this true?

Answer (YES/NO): NO